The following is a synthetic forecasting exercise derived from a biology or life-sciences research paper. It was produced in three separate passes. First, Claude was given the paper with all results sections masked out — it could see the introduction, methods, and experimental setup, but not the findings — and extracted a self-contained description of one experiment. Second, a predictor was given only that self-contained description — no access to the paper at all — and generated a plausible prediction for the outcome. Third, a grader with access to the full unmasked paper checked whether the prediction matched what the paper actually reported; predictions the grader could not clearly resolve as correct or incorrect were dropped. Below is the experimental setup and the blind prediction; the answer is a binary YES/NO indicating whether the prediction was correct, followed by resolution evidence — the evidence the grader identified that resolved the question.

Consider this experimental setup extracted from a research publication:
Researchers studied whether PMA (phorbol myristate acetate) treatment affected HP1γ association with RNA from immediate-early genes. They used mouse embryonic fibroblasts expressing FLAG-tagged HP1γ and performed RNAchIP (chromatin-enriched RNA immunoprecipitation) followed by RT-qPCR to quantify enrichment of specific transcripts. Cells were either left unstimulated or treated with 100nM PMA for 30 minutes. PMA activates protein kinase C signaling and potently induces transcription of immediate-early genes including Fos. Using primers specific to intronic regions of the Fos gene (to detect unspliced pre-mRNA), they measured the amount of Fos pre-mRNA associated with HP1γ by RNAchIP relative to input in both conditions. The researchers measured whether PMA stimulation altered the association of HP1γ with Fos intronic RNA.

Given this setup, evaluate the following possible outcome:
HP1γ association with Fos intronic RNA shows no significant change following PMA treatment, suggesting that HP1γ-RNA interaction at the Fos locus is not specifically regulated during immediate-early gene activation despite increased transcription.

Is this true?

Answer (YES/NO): NO